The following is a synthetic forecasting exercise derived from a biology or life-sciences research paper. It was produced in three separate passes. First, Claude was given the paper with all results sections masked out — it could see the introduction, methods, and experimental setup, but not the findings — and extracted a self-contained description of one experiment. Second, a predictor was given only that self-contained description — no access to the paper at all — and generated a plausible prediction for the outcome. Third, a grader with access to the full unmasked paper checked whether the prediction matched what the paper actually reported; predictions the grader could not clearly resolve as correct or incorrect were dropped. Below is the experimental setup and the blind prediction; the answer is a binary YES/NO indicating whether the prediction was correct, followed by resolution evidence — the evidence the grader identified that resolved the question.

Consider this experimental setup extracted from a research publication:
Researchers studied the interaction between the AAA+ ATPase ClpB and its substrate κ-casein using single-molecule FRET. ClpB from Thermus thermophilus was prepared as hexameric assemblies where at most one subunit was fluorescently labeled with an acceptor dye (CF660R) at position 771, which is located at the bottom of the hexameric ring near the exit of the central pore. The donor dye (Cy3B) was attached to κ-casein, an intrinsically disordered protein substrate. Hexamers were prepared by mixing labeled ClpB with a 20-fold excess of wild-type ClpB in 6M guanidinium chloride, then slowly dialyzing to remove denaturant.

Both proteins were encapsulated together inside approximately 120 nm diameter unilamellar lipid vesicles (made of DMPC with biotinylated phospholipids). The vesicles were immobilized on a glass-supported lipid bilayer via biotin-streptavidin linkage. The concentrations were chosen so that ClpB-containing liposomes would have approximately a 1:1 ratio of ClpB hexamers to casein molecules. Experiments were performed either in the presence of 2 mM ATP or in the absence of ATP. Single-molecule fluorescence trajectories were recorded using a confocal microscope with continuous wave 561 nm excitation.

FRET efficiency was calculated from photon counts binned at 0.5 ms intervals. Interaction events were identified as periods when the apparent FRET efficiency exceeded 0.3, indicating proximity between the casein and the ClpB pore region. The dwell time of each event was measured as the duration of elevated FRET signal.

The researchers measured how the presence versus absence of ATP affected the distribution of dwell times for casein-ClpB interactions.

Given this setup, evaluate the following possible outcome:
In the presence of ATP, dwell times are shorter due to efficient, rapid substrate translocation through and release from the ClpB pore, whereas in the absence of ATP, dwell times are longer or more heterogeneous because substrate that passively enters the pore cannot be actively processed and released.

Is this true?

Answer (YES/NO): YES